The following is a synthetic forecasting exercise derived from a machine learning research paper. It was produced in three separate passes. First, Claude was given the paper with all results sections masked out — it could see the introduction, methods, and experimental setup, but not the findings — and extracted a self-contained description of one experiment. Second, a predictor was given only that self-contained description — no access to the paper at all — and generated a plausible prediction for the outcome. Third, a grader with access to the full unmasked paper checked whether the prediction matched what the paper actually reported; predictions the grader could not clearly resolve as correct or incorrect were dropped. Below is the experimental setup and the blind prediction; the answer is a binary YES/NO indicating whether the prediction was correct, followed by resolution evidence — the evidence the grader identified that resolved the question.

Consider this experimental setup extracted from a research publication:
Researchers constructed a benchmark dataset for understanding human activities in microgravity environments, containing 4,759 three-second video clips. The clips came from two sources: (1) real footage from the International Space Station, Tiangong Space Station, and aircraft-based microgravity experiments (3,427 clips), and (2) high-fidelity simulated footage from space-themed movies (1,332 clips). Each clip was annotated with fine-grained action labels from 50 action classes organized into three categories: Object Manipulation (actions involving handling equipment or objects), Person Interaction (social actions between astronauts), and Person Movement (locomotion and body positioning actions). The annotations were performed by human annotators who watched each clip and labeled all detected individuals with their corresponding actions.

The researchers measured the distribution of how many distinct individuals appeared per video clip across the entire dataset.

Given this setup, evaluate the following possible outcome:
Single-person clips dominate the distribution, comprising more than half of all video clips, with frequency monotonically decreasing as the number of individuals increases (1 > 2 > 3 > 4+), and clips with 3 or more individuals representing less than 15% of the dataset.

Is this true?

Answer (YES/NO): YES